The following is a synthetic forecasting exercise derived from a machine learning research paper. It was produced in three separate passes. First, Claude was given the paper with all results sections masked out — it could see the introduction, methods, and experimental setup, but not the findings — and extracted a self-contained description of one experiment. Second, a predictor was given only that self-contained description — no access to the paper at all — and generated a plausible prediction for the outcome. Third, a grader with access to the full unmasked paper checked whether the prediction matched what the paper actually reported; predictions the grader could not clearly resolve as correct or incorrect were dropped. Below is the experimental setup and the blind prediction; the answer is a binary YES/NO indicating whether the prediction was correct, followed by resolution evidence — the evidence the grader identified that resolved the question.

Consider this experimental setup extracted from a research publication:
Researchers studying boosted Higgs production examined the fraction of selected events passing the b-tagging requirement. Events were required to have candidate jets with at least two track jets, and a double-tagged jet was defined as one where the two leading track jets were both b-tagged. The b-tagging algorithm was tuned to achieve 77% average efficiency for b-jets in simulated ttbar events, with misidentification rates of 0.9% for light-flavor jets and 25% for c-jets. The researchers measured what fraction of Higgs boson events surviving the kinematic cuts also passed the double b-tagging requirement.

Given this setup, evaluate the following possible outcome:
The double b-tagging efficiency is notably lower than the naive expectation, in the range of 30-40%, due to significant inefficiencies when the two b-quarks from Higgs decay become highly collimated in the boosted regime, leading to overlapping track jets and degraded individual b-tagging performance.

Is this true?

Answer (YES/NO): YES